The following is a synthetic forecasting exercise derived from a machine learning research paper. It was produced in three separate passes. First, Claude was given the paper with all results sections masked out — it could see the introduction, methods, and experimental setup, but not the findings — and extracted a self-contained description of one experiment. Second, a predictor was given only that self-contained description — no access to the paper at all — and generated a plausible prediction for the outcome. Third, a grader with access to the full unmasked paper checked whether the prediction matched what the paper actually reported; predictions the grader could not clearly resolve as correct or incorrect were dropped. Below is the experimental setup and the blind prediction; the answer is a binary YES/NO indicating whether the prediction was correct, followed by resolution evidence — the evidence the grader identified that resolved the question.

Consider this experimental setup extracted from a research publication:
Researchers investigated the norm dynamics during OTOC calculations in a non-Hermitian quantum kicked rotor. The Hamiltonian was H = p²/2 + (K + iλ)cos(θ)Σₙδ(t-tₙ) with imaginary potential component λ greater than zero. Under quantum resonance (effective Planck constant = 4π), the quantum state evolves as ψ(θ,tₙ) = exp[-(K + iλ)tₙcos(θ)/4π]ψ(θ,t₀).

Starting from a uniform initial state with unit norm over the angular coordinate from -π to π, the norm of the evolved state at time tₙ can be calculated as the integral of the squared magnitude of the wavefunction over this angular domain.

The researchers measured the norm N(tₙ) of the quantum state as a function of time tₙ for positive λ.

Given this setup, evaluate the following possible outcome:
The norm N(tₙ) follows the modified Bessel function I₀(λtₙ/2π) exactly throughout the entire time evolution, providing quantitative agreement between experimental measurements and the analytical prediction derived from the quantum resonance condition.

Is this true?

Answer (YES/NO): YES